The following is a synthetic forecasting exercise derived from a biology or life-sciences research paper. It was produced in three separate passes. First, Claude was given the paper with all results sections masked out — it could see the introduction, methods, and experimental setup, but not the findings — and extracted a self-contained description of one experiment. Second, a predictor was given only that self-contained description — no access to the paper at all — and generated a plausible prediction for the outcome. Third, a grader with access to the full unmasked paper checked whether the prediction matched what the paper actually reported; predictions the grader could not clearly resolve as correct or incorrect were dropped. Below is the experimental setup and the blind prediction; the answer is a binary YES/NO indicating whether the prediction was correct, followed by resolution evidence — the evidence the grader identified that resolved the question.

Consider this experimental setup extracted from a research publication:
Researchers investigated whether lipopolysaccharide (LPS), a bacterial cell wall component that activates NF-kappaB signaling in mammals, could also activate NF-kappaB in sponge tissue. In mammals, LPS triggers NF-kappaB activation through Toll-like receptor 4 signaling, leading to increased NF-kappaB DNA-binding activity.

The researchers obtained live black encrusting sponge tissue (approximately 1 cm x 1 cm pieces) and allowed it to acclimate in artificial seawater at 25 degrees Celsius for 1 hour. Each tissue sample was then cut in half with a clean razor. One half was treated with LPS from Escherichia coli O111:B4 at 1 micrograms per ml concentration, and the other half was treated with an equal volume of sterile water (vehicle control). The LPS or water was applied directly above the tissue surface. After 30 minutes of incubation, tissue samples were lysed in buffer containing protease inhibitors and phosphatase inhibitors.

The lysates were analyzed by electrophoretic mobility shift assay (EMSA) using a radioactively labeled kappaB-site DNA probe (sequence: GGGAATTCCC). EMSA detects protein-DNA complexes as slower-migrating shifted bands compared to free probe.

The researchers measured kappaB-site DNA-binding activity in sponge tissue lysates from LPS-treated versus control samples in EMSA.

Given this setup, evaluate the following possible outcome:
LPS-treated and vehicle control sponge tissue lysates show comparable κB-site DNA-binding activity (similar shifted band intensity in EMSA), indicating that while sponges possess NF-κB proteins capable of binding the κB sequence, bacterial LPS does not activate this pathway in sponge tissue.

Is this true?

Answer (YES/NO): NO